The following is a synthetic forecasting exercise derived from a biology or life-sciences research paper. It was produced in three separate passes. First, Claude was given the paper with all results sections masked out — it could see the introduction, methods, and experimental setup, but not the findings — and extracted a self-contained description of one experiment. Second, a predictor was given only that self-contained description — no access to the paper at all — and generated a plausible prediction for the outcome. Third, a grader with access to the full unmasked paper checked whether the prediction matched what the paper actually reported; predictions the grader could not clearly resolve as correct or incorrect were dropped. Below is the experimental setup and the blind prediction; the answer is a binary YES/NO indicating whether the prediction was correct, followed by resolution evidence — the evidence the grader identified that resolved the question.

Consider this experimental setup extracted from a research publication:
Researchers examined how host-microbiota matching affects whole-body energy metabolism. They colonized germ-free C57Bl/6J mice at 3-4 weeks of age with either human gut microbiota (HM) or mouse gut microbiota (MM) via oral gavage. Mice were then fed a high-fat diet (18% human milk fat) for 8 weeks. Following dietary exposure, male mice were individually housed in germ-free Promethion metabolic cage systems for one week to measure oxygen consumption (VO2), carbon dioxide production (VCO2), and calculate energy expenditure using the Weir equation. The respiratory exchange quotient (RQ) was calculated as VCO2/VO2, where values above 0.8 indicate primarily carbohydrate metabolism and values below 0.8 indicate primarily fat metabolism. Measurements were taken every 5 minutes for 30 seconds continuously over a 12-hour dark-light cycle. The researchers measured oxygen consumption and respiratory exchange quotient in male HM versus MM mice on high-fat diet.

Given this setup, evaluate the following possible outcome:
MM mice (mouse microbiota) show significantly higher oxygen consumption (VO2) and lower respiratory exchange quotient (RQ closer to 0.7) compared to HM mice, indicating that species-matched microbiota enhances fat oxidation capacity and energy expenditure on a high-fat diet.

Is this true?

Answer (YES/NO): NO